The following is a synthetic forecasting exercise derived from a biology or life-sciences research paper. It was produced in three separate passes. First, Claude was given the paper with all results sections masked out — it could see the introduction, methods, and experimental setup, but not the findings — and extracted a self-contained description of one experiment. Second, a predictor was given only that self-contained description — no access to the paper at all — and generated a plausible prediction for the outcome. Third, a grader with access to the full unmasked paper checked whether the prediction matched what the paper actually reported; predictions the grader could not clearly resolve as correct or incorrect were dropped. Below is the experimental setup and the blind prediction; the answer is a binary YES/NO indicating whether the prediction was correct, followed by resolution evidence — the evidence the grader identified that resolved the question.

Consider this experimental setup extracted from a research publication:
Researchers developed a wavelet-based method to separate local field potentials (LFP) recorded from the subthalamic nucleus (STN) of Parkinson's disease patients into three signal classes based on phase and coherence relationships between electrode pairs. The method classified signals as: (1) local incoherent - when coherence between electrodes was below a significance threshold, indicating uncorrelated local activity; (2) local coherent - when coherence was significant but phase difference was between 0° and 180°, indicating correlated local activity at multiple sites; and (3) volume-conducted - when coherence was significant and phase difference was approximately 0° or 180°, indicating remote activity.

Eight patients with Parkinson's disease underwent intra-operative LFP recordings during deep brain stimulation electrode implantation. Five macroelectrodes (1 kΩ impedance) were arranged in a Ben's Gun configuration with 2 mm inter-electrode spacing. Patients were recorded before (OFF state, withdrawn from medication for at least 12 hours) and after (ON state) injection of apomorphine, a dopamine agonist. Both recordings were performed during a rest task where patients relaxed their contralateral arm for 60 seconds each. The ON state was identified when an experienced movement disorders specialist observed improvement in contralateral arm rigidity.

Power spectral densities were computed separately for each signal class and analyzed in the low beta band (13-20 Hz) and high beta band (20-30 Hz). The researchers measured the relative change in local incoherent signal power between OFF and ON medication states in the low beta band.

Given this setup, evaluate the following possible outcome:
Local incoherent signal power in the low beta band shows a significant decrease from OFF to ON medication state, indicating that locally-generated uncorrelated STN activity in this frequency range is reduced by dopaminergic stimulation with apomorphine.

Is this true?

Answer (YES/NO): YES